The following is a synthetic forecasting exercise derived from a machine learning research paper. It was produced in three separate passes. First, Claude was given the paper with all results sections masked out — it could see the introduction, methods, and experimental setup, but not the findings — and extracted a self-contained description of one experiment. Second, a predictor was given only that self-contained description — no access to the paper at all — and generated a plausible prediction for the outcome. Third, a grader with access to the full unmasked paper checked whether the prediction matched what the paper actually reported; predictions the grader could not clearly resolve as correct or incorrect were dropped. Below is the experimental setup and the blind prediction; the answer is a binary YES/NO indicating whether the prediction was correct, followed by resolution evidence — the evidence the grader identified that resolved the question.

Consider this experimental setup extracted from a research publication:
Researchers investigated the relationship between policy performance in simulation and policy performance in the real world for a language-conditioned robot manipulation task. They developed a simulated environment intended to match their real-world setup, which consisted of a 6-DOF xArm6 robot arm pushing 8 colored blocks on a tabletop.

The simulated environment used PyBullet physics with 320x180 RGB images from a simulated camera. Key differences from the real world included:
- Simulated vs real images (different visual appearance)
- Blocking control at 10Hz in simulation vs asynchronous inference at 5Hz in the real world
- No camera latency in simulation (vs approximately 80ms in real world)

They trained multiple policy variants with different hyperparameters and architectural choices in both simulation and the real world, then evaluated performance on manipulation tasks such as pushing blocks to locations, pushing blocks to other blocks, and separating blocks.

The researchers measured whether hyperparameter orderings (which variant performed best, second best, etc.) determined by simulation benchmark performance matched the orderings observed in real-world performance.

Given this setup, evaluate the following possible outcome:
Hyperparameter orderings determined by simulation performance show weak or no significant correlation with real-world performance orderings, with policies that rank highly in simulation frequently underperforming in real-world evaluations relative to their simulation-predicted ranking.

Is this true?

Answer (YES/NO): NO